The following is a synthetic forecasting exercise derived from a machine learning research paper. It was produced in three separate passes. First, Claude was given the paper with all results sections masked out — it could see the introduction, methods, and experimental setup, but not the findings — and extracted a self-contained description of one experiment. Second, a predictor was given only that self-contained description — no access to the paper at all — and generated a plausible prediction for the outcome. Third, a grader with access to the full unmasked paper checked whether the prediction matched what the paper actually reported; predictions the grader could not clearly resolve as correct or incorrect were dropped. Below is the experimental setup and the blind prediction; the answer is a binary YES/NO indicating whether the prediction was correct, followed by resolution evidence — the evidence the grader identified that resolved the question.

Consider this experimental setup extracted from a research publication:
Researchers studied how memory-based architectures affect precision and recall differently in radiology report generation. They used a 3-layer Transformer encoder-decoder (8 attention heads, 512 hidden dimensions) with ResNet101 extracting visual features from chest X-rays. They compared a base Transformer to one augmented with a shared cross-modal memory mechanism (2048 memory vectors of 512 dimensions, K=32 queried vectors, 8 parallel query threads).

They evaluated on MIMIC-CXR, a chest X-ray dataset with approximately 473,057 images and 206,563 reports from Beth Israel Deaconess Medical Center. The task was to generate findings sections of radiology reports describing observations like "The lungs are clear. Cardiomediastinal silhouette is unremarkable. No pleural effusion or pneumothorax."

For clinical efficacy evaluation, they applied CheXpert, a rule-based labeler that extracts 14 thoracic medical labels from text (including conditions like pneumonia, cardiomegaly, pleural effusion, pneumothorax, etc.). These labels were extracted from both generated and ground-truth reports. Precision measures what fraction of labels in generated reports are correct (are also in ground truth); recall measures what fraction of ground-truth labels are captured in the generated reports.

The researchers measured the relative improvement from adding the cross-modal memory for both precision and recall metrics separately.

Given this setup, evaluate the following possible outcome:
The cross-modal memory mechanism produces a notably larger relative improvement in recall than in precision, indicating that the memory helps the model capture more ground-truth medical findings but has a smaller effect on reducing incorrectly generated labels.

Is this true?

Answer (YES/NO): YES